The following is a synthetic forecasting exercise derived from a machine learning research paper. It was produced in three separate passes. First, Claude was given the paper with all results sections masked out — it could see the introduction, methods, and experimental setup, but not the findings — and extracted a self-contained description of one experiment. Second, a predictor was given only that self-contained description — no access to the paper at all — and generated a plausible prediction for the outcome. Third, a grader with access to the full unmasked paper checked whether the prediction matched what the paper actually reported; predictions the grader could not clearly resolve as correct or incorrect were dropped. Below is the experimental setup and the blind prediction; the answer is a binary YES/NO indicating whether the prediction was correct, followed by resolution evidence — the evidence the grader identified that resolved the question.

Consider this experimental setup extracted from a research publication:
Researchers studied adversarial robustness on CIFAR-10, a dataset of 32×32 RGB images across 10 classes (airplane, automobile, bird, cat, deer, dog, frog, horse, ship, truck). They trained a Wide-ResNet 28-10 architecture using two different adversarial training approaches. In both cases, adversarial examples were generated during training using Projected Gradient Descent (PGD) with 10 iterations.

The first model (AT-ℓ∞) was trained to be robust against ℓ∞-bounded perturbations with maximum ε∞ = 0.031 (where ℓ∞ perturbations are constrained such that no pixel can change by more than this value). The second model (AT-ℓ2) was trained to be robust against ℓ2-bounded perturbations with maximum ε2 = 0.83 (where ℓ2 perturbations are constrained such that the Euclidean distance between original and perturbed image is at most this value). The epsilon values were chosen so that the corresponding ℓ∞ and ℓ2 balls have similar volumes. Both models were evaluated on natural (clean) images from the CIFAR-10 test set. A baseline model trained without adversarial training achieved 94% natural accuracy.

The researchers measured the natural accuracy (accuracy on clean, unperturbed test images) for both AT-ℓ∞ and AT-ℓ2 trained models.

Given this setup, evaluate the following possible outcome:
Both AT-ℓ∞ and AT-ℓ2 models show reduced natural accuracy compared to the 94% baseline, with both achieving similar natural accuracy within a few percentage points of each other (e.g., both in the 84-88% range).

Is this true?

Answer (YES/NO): YES